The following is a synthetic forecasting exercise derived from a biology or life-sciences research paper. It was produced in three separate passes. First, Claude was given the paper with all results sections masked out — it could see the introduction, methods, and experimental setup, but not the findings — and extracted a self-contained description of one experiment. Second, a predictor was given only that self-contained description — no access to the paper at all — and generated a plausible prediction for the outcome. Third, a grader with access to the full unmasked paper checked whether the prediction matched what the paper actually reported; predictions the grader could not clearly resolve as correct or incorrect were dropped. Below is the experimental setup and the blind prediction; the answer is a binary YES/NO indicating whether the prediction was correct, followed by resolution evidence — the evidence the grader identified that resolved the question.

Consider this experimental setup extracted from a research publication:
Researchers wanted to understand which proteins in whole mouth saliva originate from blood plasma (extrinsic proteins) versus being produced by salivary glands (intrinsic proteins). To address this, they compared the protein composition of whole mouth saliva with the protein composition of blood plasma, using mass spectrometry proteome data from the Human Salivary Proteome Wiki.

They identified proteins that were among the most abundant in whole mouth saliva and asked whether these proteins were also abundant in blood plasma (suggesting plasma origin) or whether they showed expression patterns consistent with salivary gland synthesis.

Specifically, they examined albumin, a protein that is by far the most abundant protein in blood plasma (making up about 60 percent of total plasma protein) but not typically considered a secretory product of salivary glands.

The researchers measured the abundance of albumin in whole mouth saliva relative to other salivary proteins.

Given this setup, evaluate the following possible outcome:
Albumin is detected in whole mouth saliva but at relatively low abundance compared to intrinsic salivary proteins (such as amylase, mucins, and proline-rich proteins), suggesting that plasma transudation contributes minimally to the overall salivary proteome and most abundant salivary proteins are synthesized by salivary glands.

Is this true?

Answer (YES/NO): NO